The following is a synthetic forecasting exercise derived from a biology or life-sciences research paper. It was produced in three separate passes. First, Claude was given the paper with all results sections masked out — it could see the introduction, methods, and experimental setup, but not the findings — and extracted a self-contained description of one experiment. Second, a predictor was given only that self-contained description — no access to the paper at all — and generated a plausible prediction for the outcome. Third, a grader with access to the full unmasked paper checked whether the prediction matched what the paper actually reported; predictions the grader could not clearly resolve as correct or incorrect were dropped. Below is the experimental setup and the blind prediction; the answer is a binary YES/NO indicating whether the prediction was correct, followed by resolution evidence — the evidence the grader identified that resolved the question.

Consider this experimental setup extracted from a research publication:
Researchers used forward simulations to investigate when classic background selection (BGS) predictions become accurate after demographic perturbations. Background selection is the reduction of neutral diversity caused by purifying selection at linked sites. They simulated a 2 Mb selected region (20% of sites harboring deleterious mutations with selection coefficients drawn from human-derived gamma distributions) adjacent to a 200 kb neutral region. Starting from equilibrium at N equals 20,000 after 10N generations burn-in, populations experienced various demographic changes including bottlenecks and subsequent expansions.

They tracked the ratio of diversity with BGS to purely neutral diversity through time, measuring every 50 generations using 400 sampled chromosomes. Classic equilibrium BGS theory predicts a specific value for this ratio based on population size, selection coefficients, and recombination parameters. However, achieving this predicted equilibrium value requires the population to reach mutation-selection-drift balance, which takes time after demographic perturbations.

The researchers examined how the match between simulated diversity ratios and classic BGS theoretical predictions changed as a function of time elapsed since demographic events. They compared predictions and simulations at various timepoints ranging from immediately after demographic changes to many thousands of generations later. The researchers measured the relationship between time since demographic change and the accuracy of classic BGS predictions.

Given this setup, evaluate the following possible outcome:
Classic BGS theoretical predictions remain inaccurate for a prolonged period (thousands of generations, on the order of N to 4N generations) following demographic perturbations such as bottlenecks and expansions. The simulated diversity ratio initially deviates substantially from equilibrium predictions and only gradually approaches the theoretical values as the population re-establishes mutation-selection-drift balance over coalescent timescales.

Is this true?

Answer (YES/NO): NO